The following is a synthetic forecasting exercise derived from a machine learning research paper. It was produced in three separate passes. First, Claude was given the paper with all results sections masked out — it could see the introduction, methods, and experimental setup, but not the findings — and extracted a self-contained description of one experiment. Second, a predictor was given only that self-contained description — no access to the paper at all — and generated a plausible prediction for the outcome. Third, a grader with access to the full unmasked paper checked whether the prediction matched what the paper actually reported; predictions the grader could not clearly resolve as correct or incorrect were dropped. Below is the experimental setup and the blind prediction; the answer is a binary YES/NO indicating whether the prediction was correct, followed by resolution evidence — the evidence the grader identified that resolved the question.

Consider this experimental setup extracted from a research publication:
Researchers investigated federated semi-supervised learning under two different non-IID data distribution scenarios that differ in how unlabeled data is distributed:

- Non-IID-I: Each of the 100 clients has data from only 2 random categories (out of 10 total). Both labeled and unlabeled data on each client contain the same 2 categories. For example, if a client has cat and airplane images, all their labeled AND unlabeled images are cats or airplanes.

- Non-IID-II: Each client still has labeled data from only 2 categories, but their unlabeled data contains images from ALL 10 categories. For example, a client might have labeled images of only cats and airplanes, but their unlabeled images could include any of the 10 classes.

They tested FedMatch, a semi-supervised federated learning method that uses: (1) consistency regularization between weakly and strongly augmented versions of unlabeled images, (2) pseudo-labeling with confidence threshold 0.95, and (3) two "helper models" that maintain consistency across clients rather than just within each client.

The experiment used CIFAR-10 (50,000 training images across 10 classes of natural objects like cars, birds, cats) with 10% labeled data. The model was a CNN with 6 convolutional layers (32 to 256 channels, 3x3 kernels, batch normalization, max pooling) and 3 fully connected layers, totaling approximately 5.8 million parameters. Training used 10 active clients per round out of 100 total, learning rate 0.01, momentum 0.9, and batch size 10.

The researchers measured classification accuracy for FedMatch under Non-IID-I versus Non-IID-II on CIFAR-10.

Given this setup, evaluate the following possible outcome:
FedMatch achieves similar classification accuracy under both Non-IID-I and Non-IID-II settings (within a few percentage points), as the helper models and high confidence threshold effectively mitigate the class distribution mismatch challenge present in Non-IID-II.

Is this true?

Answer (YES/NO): YES